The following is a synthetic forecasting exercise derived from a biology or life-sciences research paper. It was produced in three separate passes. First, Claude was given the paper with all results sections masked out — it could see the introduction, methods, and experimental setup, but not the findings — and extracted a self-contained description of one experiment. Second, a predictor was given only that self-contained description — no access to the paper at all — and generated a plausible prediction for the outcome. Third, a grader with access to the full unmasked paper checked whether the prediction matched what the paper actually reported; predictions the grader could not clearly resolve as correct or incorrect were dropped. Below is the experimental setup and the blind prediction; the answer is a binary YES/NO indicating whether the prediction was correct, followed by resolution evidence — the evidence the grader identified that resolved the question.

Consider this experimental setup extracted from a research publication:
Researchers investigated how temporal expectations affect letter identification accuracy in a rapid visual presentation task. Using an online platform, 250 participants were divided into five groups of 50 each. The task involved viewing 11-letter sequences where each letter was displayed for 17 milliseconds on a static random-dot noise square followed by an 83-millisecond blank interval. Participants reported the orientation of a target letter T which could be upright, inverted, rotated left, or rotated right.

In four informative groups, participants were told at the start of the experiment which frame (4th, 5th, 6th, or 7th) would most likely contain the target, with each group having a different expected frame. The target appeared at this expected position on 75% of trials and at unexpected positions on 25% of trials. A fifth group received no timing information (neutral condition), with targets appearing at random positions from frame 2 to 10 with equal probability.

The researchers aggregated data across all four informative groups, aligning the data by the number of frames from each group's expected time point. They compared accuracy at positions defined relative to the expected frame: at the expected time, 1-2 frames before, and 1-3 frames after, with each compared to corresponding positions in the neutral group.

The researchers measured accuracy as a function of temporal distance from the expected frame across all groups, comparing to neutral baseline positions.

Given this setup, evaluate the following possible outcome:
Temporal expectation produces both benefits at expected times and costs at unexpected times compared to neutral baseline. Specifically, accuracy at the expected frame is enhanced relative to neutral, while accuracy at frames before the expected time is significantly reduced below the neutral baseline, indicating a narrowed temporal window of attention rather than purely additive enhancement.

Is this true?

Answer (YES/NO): NO